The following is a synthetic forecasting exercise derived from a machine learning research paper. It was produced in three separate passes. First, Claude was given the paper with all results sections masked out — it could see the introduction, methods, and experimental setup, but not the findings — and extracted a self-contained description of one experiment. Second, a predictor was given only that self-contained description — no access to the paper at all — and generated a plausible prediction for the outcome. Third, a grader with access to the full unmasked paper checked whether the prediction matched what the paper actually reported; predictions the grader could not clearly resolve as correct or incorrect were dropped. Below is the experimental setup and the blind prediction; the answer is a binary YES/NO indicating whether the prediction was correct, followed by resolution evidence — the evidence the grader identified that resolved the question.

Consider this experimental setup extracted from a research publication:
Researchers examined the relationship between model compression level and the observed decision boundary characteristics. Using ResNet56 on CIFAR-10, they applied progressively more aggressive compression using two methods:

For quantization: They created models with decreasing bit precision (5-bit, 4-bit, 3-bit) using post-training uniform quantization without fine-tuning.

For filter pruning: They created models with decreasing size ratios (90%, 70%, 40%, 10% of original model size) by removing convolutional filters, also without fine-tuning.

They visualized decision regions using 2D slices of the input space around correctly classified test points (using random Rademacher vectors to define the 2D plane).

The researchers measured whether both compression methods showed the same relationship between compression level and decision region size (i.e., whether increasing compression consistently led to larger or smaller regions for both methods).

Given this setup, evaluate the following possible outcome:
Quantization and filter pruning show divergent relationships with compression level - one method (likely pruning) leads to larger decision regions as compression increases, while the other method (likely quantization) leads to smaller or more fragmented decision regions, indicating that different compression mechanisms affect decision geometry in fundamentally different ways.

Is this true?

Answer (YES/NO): NO